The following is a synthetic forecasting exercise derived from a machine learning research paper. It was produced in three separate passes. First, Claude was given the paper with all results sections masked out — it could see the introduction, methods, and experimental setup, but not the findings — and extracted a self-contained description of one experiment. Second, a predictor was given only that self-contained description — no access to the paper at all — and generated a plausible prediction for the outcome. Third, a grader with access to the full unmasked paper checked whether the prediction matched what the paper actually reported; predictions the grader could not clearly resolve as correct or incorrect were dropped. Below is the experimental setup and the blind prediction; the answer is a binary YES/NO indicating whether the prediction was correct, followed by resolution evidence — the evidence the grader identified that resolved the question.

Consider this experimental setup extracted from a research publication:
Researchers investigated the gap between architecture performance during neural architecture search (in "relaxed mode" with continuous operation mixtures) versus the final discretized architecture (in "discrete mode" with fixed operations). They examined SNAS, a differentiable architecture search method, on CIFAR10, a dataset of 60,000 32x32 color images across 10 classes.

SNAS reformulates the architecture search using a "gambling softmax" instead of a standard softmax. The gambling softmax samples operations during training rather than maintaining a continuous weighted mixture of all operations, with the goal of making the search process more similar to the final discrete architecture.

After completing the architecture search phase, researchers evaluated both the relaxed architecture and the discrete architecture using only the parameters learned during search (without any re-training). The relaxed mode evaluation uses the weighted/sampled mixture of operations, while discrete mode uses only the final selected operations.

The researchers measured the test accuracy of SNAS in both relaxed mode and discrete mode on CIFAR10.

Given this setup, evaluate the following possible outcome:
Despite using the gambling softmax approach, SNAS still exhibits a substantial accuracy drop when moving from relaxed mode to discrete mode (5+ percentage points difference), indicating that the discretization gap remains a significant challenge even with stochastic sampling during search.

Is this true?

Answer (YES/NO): NO